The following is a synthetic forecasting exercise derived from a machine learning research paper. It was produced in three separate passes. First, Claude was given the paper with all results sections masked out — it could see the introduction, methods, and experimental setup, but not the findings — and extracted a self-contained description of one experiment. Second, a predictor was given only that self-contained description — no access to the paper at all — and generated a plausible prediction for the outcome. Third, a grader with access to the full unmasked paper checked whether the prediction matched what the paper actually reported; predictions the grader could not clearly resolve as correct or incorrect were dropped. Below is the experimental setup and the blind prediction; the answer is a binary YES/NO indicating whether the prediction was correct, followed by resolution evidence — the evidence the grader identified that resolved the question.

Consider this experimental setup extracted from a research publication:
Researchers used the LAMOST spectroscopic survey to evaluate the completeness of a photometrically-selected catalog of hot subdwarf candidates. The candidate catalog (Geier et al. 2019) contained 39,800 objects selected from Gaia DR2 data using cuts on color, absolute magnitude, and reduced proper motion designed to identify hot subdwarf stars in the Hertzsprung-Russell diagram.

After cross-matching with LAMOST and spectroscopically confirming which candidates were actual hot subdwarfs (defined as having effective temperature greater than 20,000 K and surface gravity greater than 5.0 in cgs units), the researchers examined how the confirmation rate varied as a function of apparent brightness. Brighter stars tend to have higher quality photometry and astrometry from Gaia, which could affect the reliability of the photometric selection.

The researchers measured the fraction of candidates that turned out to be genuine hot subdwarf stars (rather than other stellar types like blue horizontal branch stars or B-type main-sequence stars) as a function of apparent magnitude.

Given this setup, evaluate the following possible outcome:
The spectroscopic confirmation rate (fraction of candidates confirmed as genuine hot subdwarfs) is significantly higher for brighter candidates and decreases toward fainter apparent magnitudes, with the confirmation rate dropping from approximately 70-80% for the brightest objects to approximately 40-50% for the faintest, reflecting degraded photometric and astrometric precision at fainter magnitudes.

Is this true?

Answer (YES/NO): NO